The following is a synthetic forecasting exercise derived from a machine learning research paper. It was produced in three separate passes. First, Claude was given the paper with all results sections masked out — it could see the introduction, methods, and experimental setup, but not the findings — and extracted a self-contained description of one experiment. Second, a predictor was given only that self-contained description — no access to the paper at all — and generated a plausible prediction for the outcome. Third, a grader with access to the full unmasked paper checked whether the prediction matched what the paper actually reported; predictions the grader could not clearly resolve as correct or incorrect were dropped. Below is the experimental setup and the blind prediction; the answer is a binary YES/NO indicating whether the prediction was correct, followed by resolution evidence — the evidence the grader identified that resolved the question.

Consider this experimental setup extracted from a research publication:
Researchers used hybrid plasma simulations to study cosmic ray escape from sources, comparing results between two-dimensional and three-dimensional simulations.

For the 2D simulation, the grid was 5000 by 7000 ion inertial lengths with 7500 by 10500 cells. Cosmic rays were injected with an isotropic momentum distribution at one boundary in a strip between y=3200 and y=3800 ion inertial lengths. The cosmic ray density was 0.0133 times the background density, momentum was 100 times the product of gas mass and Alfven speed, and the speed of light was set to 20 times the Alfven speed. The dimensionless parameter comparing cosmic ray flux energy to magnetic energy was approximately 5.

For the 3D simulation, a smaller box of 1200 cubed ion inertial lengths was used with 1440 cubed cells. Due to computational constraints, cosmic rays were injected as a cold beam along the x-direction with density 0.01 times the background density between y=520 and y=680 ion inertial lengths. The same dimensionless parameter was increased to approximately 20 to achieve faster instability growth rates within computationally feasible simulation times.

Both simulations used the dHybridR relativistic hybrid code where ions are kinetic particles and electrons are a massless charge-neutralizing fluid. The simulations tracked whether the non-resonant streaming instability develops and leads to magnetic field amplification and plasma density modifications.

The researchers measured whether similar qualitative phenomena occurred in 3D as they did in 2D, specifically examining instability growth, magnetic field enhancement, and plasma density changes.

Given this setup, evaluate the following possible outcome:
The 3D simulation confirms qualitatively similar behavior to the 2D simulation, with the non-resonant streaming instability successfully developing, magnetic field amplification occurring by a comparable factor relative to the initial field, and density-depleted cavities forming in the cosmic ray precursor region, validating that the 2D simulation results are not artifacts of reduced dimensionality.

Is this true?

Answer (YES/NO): YES